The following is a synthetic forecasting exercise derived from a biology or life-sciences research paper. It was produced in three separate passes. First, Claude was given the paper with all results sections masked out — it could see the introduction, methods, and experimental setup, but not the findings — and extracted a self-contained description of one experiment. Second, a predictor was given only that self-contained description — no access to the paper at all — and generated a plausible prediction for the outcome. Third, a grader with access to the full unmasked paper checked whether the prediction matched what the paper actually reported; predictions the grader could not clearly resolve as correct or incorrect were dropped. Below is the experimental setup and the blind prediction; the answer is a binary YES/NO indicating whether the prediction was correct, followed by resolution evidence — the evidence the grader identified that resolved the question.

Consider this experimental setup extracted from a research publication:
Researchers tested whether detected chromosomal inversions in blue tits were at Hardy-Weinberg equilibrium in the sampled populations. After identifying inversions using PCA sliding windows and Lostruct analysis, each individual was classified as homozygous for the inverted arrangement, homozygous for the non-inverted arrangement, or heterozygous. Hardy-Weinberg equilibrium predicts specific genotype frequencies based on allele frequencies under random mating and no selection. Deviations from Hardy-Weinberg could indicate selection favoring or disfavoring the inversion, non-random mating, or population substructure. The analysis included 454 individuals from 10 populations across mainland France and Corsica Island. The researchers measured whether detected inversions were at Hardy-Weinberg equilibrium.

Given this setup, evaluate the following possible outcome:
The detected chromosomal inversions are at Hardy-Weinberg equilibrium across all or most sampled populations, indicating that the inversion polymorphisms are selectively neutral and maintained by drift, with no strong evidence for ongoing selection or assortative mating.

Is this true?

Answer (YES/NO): NO